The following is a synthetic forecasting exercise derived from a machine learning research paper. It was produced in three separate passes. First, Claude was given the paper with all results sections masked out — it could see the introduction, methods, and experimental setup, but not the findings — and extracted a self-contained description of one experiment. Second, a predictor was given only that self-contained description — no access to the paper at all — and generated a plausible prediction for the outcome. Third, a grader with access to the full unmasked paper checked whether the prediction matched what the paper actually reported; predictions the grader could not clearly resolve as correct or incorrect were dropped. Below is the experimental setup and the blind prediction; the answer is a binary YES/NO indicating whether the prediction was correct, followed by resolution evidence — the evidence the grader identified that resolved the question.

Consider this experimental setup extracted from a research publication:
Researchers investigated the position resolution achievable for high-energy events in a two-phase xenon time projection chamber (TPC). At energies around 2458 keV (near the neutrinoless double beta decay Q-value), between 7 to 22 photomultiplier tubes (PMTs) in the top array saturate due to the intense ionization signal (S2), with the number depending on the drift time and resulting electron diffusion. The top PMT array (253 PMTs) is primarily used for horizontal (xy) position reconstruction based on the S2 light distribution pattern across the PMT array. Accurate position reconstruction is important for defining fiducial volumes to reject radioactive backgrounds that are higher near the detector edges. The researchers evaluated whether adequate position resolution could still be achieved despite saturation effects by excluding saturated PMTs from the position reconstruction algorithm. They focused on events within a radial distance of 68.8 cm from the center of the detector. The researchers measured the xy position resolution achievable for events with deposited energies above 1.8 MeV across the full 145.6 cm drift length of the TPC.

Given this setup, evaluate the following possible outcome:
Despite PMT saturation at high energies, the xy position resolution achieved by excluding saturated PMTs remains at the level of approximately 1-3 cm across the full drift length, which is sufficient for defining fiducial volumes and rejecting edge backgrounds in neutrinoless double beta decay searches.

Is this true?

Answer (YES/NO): NO